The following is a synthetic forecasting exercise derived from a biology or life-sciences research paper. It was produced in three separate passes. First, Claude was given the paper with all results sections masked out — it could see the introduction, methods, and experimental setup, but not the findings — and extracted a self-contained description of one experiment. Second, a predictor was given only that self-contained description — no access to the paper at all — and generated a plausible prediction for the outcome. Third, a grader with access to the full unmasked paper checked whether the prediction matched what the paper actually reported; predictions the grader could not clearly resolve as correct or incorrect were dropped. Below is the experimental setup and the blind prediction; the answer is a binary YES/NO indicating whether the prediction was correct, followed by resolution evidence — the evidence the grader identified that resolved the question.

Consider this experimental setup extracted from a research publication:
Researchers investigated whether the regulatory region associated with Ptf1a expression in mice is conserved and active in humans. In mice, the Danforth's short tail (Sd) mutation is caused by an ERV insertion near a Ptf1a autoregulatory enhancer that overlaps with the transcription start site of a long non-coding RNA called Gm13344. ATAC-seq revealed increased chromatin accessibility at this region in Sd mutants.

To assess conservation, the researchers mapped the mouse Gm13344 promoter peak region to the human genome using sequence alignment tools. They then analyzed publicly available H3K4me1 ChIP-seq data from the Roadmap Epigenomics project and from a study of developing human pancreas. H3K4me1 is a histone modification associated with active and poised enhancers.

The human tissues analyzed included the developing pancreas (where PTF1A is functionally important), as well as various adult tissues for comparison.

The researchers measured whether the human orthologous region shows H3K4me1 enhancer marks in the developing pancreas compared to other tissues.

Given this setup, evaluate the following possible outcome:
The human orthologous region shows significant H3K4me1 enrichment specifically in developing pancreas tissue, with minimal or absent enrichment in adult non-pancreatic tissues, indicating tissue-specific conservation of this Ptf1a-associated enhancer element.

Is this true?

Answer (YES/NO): YES